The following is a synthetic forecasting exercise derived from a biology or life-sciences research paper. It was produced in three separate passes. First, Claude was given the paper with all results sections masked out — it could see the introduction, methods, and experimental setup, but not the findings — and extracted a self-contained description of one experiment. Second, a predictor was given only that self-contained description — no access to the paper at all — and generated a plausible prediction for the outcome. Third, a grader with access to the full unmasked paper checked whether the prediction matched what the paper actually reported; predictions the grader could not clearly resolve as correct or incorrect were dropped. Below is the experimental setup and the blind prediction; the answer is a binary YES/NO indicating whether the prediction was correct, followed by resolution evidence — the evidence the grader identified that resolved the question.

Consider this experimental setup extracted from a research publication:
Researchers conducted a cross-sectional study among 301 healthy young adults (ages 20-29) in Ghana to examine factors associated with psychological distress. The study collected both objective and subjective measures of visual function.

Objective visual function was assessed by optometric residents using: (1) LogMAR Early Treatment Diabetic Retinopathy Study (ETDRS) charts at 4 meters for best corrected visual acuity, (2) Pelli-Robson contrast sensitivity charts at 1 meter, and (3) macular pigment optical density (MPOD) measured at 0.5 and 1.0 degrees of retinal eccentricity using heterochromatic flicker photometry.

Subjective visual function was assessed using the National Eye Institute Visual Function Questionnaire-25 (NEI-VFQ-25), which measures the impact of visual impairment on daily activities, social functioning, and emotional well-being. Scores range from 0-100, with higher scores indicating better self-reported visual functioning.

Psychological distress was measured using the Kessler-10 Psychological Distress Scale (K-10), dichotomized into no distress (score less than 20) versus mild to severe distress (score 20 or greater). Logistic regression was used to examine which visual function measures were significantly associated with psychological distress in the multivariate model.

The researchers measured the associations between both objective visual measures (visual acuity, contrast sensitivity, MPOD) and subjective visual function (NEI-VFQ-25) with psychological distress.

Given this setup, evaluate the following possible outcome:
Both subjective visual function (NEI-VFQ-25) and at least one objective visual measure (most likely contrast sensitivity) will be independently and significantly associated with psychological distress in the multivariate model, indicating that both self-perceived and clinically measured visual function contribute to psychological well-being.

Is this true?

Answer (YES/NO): NO